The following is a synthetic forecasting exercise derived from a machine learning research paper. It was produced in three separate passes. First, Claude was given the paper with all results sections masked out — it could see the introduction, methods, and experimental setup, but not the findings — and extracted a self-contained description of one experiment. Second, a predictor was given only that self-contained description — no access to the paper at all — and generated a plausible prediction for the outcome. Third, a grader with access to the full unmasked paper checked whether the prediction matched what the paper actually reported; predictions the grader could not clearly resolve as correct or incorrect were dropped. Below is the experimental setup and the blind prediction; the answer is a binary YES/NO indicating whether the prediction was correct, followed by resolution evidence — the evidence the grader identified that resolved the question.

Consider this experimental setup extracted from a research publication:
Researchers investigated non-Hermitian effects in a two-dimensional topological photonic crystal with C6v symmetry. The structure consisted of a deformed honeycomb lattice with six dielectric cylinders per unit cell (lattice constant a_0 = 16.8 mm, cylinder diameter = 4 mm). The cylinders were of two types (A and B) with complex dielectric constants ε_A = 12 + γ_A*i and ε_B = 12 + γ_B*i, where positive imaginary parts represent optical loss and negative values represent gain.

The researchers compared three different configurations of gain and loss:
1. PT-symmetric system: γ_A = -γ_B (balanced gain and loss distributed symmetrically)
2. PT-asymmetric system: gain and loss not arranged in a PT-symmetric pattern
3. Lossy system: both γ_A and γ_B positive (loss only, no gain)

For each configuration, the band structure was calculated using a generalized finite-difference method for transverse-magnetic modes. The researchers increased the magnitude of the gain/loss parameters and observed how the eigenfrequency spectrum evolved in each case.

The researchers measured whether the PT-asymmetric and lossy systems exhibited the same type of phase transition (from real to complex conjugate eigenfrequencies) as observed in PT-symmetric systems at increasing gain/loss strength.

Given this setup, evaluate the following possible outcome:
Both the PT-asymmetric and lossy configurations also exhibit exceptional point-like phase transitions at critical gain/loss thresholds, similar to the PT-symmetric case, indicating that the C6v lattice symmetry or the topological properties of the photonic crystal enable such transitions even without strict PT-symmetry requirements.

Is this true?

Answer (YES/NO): NO